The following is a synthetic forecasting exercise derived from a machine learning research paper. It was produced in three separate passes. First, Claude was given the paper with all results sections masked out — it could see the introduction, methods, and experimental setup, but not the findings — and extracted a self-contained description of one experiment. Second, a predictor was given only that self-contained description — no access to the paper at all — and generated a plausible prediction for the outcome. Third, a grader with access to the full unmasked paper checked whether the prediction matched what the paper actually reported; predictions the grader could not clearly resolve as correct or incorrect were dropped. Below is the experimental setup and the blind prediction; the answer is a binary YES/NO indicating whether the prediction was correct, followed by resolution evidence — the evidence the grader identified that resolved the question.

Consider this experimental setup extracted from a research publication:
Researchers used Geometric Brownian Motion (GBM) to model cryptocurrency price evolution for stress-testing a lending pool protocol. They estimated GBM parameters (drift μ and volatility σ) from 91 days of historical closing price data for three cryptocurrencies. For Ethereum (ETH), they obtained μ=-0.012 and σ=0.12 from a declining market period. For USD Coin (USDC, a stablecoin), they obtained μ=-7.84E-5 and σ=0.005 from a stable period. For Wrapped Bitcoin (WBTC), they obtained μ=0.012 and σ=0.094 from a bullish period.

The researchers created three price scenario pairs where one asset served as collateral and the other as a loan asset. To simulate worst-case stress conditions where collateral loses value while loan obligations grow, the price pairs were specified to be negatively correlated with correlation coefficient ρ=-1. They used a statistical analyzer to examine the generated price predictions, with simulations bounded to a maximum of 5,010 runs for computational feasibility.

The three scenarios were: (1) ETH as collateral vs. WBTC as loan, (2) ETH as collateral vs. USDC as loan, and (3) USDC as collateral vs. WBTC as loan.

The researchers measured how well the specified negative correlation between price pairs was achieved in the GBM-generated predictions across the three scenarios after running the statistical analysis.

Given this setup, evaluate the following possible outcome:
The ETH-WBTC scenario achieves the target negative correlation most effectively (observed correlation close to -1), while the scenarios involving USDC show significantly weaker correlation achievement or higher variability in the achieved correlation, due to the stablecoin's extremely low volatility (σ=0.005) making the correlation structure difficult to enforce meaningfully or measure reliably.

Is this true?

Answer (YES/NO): NO